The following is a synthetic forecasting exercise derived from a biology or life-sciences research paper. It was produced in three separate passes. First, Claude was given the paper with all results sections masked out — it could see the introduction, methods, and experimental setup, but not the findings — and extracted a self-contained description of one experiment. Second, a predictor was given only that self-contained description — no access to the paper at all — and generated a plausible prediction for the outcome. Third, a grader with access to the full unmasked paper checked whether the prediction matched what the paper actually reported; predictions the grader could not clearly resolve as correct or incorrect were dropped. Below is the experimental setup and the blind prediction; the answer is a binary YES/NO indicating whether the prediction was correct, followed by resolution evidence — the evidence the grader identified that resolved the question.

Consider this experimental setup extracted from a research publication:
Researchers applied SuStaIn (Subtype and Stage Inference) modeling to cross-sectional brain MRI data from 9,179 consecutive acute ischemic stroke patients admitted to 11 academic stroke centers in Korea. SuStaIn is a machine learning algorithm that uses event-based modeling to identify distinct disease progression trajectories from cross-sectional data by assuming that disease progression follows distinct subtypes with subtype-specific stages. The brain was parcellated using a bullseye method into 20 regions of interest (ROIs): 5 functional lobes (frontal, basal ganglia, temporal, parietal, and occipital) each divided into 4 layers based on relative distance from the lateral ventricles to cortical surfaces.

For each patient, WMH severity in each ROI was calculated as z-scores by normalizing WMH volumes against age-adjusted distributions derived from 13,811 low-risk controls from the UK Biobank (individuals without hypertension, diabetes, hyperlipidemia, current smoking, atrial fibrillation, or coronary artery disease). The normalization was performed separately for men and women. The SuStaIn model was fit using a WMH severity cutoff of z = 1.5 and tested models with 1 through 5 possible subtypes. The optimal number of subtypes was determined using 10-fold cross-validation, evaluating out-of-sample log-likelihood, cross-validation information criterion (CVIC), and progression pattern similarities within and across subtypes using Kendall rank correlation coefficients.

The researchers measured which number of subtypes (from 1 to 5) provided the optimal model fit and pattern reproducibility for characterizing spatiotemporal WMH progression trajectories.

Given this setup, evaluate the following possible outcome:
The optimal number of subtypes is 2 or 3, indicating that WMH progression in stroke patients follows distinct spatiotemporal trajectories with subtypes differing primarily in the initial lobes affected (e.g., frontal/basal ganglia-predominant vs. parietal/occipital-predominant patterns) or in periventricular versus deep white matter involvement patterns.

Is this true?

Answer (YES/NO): NO